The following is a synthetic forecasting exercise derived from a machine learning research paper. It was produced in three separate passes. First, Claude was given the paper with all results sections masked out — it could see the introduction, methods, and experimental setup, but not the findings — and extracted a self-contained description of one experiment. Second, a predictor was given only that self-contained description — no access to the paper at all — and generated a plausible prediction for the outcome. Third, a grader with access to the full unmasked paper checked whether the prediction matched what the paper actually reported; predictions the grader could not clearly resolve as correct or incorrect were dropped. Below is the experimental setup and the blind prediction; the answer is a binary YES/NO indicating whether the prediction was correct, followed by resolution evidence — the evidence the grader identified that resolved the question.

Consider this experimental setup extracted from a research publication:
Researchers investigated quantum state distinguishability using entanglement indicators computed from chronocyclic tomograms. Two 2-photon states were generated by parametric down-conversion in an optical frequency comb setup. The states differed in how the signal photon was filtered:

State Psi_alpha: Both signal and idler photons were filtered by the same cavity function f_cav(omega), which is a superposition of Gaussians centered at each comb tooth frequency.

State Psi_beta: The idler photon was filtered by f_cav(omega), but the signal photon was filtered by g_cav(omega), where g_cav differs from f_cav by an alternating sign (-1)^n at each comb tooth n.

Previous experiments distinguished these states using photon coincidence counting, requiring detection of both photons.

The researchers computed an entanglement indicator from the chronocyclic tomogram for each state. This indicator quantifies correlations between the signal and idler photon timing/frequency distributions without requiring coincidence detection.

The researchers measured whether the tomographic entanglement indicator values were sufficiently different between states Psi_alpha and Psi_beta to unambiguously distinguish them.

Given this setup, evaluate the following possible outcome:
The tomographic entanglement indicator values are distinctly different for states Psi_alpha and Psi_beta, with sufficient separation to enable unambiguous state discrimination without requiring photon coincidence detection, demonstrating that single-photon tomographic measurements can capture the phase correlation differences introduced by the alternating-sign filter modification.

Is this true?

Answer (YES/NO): YES